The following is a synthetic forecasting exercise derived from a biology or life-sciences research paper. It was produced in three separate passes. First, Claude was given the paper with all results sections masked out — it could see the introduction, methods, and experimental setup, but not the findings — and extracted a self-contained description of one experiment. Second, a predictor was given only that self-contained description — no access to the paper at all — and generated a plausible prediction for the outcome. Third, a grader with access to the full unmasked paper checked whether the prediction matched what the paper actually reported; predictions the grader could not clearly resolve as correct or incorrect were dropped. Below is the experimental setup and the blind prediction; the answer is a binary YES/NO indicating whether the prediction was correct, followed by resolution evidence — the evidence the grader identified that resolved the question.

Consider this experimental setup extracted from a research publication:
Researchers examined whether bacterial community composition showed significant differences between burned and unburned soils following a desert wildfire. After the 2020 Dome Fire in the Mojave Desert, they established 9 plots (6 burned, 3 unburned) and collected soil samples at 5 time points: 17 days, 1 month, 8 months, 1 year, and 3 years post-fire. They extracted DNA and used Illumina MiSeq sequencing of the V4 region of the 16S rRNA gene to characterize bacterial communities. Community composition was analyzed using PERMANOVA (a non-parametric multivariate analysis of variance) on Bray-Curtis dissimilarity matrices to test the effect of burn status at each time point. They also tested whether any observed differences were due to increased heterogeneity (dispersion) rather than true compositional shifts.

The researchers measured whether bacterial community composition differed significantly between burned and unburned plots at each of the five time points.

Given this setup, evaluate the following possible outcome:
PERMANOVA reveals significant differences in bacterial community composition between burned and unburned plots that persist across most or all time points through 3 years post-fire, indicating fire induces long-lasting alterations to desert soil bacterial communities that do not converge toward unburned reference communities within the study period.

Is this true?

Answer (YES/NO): YES